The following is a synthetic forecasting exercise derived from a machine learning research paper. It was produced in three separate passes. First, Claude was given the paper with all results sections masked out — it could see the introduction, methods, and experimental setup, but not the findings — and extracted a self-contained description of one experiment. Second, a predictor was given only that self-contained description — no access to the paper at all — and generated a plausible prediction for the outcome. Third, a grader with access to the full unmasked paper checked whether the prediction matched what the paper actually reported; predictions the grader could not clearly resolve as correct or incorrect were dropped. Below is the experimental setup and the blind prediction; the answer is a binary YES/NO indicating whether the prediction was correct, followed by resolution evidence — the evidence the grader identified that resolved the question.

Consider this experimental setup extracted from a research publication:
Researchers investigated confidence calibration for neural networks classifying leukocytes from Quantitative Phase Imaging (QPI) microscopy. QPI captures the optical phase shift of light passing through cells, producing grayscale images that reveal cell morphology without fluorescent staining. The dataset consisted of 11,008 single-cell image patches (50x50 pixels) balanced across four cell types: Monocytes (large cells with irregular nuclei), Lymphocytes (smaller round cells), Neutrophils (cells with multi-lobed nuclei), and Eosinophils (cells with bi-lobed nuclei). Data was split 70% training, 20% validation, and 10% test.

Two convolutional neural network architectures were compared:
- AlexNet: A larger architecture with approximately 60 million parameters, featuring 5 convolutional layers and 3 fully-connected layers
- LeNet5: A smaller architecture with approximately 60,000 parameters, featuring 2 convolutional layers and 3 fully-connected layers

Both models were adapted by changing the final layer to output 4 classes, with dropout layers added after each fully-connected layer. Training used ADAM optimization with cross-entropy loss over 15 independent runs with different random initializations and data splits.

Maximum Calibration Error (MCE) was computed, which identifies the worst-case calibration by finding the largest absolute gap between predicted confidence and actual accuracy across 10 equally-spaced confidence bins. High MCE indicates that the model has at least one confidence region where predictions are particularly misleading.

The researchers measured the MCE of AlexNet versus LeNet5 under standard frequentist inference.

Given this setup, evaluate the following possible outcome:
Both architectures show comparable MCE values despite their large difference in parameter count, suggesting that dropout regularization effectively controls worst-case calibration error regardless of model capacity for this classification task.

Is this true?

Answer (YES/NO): NO